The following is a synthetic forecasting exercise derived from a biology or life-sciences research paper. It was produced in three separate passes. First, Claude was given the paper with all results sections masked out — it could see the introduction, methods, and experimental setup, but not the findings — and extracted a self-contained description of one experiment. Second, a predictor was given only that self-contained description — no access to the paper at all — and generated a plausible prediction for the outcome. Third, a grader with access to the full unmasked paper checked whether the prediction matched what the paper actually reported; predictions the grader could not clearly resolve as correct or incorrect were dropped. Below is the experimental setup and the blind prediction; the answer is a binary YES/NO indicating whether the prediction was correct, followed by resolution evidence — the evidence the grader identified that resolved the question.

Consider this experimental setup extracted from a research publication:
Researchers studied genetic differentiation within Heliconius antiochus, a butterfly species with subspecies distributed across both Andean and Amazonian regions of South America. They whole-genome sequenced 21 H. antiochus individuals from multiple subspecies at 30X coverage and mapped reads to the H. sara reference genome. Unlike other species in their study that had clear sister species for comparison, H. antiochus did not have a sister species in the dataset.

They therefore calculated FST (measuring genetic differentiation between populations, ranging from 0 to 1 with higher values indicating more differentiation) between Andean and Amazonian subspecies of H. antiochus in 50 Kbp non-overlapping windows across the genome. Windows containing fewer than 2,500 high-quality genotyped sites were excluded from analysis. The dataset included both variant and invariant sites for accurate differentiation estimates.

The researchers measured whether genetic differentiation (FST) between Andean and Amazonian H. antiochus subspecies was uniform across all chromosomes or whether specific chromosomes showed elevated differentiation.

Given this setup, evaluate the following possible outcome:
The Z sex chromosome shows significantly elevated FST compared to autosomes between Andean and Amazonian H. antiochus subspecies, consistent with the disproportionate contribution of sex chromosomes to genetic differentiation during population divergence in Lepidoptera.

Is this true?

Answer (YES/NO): YES